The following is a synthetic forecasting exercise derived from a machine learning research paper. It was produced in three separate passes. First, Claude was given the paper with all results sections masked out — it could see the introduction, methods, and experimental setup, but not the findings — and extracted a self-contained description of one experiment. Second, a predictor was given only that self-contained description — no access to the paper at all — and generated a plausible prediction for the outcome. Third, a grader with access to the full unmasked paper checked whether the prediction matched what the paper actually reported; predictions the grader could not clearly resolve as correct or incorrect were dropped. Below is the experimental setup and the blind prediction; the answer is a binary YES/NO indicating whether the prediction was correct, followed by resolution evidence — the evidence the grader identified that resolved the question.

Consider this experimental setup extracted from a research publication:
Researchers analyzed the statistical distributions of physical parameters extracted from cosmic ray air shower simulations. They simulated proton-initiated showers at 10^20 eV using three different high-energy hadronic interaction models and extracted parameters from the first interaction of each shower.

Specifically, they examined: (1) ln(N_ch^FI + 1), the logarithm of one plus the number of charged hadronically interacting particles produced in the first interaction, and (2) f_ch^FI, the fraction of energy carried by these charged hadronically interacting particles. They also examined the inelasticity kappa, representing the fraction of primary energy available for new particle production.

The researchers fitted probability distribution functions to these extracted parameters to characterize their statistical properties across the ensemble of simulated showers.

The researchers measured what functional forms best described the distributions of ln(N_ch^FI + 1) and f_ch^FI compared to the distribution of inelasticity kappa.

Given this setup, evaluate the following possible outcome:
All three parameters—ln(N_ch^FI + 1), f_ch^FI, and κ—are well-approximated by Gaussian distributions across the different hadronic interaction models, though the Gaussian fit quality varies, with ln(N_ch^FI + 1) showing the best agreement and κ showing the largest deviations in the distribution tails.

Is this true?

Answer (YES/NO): NO